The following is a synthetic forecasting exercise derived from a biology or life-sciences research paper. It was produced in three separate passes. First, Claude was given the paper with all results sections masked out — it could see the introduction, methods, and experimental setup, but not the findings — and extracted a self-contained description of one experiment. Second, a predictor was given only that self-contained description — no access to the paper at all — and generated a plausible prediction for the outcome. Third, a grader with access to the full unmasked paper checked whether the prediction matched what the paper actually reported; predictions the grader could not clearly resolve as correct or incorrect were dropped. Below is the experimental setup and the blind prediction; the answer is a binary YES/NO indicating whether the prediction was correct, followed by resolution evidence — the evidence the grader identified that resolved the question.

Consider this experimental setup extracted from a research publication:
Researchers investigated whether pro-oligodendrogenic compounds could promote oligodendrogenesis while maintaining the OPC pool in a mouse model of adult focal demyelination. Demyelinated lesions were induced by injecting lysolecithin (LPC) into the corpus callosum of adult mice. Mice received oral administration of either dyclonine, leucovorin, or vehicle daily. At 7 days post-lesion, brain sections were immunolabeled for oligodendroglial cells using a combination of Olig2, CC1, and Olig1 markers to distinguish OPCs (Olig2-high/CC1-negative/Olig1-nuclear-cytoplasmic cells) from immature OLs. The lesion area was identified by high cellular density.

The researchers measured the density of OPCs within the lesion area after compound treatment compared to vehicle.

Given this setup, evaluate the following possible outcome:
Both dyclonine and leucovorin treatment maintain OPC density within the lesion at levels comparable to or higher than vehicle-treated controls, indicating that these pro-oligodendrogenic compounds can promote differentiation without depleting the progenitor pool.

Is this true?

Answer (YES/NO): YES